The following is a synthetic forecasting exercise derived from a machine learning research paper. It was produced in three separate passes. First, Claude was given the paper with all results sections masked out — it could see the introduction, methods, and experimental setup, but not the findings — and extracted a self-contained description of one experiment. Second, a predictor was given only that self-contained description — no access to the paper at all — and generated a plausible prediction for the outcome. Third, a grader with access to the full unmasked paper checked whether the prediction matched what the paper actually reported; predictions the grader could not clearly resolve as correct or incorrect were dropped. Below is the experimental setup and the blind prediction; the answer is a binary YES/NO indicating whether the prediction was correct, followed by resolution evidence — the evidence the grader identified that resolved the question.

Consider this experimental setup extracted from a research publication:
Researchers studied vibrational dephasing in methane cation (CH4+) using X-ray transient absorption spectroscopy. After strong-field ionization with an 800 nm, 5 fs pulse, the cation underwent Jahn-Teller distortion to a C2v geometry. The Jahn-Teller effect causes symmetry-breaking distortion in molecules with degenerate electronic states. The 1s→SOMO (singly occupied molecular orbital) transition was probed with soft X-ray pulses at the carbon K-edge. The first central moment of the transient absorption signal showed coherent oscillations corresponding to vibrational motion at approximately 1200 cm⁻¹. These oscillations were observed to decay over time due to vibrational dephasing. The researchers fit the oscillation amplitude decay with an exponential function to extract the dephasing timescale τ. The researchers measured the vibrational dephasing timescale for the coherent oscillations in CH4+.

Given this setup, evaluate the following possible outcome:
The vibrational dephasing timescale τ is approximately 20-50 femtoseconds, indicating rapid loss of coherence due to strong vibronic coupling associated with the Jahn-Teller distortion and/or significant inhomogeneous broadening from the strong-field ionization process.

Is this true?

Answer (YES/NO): NO